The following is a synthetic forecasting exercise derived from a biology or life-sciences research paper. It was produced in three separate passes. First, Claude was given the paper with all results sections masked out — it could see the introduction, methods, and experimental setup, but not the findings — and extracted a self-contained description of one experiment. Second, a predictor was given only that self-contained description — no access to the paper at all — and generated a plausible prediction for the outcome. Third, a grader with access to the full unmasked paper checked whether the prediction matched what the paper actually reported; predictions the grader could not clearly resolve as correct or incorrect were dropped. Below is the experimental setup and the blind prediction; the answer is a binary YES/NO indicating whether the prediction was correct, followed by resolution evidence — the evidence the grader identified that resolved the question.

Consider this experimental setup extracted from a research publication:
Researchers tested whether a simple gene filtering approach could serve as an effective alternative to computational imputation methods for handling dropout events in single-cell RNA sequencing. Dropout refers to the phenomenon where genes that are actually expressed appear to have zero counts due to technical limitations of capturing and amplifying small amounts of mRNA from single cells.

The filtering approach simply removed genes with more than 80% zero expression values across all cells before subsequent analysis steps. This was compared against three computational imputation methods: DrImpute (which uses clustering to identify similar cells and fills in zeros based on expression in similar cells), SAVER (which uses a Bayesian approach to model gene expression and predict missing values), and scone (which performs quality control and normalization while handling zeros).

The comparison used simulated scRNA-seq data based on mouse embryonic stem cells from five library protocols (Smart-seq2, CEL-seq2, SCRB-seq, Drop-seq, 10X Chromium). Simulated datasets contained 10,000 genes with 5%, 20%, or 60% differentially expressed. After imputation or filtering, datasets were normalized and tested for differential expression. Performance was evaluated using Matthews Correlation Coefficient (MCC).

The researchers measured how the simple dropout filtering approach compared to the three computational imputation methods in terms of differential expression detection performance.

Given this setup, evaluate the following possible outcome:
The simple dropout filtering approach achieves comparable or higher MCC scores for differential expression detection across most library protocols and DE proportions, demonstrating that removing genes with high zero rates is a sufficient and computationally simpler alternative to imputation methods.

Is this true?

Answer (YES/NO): NO